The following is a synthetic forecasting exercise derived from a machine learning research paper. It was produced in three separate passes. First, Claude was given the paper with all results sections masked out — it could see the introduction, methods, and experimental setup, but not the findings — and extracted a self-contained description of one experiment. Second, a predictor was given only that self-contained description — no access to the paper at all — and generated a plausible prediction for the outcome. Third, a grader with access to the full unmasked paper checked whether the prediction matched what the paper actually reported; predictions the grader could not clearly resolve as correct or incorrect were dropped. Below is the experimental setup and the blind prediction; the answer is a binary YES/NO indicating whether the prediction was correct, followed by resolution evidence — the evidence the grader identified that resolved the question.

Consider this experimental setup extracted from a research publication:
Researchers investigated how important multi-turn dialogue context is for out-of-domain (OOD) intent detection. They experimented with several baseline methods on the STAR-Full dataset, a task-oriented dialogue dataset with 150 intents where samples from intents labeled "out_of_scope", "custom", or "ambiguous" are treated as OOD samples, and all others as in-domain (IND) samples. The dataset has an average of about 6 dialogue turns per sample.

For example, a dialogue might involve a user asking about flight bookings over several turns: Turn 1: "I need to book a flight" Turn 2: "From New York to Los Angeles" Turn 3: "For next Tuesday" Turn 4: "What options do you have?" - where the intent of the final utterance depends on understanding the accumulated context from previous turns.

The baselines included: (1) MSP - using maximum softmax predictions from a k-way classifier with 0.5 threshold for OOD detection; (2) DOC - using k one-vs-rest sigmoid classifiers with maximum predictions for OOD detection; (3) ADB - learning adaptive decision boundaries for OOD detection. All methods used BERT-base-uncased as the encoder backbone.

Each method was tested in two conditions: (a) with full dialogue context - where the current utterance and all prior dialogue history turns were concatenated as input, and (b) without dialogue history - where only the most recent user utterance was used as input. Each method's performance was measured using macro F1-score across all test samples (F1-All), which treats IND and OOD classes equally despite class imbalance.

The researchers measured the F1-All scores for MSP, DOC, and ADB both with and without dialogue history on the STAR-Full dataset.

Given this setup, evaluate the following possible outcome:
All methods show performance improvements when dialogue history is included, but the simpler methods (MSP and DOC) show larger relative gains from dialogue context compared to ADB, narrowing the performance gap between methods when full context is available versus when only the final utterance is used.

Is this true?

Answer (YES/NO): NO